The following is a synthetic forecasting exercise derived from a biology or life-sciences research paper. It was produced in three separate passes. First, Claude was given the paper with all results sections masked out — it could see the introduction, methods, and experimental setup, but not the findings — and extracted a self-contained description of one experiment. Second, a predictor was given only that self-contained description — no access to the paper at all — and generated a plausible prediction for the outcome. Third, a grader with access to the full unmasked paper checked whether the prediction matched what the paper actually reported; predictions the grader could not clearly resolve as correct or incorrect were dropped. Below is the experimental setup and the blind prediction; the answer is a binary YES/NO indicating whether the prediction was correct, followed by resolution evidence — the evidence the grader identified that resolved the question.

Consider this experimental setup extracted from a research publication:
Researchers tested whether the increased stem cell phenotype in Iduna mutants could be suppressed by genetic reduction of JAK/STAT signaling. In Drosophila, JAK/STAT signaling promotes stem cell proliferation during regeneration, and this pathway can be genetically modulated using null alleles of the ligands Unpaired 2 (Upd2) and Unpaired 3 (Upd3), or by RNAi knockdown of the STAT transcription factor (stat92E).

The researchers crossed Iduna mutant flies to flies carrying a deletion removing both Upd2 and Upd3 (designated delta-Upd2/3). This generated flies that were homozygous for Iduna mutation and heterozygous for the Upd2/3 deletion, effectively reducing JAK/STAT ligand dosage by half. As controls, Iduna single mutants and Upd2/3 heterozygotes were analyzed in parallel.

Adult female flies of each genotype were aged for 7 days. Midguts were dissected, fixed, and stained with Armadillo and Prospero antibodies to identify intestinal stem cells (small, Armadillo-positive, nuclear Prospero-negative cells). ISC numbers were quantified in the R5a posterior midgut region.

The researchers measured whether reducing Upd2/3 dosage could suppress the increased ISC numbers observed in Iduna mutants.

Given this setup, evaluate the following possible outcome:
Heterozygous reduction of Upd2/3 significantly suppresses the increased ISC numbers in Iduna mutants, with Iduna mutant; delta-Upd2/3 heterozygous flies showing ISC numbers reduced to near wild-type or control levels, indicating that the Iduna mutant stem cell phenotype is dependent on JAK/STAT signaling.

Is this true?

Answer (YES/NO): YES